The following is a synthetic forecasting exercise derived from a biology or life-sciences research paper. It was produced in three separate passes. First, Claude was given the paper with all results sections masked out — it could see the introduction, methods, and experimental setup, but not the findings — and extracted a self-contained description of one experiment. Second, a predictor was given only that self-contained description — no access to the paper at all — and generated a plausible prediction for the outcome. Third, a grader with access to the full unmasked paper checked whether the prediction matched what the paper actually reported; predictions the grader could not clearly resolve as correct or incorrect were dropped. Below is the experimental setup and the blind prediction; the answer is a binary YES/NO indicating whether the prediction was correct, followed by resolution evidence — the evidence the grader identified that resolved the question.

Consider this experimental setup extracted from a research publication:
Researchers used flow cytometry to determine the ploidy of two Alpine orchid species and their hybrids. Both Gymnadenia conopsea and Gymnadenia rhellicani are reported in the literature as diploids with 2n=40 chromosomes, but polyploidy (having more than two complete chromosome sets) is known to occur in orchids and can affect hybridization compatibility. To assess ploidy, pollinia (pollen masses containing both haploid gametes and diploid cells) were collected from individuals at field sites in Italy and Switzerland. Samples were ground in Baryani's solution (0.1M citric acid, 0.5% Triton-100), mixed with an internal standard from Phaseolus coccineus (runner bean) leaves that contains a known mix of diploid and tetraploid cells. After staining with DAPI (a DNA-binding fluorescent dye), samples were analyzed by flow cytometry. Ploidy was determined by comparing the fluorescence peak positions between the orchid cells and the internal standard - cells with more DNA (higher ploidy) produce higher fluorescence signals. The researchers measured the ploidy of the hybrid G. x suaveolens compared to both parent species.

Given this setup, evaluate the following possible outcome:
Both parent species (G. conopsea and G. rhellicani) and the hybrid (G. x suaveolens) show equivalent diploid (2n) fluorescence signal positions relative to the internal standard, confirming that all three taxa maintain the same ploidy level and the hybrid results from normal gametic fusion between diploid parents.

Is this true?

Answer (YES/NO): YES